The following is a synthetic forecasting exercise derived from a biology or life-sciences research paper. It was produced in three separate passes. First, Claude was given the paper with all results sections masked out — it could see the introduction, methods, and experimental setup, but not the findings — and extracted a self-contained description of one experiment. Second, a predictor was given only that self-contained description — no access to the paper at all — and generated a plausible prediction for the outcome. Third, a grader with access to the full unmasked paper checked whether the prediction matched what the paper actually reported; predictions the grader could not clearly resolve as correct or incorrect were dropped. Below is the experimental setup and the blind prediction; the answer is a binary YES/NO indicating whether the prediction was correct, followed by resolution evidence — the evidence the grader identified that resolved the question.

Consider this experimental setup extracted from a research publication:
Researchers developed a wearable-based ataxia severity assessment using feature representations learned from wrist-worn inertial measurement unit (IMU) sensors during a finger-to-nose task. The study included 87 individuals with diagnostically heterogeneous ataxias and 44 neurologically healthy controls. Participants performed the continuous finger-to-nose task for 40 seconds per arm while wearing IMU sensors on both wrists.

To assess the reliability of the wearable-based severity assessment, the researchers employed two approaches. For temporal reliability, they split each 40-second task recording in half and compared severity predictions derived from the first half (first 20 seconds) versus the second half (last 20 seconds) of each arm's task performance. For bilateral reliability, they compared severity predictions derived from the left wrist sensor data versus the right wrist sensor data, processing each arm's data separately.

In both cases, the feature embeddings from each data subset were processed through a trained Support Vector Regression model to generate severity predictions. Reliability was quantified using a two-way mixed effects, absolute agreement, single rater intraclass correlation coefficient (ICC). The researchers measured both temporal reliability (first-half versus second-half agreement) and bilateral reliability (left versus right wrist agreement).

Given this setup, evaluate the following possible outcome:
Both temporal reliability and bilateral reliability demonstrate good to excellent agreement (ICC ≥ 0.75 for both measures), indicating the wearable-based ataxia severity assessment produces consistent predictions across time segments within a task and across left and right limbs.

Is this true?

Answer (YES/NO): YES